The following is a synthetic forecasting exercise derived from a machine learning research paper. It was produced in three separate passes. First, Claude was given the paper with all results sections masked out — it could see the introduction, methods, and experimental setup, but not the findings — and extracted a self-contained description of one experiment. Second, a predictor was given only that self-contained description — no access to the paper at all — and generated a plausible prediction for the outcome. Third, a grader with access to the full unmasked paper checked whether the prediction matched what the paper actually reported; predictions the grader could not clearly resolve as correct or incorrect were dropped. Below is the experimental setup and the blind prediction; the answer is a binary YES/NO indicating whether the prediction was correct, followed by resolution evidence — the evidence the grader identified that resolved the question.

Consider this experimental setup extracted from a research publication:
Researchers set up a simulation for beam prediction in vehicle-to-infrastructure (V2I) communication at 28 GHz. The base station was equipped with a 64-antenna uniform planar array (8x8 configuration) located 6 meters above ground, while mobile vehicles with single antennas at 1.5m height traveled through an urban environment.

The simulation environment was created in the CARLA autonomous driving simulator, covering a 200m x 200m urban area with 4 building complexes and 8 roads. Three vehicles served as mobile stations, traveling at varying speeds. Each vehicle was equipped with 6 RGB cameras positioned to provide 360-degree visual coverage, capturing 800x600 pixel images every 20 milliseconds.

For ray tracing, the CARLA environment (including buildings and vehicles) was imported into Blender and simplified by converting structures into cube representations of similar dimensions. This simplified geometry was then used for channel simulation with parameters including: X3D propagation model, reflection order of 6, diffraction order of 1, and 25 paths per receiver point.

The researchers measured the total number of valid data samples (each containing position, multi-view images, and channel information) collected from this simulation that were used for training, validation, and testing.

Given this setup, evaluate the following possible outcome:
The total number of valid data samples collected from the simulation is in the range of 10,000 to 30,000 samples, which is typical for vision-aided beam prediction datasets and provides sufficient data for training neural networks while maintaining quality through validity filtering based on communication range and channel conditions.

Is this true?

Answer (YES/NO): NO